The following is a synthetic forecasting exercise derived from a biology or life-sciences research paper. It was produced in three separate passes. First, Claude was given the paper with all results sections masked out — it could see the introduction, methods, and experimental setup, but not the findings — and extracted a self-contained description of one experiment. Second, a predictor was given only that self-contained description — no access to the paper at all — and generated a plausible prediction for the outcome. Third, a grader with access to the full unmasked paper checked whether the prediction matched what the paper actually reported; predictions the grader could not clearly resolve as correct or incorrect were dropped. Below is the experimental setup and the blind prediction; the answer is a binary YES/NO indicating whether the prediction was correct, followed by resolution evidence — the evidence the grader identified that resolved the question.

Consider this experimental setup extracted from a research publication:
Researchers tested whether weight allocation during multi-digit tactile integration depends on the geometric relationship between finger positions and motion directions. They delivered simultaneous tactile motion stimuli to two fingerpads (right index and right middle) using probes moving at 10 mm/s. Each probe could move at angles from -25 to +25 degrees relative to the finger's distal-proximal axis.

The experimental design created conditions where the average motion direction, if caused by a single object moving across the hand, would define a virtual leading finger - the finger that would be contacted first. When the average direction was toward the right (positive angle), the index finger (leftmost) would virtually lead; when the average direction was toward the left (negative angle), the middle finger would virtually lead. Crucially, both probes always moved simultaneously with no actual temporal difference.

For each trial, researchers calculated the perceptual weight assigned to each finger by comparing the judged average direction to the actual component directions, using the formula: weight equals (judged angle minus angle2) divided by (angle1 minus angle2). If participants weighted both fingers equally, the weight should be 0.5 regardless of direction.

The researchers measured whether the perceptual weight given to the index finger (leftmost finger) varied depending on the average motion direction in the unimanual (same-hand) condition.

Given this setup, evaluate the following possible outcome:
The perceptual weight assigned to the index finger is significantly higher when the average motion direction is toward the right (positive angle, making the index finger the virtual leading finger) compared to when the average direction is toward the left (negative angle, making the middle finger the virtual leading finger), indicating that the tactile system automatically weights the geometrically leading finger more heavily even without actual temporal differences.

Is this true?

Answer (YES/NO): YES